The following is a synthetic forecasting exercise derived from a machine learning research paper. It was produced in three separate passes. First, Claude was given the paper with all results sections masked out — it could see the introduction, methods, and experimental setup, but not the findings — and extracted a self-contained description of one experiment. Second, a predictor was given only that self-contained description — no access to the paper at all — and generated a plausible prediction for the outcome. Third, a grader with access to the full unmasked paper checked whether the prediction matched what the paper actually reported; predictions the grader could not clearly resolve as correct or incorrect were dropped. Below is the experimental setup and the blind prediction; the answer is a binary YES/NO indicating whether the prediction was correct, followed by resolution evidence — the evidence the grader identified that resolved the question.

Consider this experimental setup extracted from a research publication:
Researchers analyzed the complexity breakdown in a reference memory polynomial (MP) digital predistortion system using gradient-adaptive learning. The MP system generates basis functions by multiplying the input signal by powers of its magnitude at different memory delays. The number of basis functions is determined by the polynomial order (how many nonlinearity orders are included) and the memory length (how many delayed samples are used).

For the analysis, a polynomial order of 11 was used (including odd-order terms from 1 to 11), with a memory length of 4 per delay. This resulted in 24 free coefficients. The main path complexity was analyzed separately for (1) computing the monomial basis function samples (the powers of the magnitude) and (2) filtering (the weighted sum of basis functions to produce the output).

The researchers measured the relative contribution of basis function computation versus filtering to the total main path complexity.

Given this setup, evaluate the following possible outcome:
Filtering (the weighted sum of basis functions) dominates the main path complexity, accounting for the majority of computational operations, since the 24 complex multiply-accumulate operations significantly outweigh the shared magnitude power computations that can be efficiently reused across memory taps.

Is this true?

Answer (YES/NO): YES